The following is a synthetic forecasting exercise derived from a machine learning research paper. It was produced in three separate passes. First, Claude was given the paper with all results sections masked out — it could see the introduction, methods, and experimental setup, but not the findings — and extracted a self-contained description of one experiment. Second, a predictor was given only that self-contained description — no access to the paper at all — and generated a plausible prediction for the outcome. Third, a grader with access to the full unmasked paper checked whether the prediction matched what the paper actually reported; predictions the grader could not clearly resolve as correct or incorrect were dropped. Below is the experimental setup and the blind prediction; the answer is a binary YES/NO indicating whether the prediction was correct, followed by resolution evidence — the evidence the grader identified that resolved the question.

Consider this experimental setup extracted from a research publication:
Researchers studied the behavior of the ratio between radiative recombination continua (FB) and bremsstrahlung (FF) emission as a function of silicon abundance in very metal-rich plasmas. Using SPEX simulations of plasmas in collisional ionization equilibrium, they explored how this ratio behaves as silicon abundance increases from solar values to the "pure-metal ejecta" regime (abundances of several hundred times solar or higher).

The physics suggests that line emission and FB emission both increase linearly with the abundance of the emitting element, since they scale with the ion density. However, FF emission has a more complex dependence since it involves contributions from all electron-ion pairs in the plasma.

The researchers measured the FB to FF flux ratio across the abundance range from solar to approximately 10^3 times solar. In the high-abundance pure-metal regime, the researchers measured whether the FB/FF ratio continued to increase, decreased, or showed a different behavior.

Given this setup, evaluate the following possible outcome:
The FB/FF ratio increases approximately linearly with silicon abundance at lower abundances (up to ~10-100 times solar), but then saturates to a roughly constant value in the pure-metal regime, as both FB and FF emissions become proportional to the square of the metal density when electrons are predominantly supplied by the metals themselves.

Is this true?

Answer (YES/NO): YES